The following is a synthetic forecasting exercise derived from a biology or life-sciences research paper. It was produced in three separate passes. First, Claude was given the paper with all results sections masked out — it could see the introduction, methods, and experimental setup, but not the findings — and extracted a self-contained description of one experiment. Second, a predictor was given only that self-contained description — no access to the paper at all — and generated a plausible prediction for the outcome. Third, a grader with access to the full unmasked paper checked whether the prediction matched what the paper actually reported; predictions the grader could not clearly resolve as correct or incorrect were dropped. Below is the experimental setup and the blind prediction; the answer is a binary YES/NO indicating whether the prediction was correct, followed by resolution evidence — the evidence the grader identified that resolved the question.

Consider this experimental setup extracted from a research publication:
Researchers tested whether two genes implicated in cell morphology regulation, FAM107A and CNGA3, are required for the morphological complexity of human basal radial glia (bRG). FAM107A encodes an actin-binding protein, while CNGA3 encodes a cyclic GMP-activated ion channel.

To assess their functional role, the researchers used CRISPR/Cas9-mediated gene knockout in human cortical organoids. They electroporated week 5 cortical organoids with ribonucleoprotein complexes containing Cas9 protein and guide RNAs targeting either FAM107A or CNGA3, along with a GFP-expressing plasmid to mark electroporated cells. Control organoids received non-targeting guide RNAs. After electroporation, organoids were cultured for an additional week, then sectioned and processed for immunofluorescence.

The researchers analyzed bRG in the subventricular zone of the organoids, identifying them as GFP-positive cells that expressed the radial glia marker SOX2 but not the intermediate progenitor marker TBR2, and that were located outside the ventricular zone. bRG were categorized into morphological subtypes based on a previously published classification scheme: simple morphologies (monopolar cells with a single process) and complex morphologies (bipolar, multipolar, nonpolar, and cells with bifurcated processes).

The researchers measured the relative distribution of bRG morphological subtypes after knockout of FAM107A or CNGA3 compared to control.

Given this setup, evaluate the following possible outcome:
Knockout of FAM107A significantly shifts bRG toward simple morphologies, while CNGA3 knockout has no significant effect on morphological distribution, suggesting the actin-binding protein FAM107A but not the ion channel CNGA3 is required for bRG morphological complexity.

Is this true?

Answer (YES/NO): NO